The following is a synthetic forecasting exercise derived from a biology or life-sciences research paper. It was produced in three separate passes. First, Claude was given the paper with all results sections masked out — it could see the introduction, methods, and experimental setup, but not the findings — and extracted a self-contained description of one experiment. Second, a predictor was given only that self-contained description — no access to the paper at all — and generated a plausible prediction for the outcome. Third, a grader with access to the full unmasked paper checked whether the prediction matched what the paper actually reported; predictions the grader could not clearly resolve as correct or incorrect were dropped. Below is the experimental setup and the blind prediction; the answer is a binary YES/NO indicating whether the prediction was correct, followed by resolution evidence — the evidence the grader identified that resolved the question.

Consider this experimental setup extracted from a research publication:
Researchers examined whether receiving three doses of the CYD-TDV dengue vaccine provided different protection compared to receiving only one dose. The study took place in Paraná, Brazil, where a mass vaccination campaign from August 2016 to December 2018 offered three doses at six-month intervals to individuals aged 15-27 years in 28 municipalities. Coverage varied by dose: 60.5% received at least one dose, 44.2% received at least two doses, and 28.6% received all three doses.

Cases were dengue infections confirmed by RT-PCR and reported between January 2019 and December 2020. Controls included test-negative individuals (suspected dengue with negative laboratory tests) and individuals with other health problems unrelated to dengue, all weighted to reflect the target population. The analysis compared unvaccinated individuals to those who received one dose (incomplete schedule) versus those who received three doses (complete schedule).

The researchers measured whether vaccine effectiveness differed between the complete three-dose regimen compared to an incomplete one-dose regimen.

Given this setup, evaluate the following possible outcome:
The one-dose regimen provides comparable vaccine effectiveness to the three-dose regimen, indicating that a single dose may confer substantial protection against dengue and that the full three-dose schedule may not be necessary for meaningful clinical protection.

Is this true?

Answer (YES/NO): NO